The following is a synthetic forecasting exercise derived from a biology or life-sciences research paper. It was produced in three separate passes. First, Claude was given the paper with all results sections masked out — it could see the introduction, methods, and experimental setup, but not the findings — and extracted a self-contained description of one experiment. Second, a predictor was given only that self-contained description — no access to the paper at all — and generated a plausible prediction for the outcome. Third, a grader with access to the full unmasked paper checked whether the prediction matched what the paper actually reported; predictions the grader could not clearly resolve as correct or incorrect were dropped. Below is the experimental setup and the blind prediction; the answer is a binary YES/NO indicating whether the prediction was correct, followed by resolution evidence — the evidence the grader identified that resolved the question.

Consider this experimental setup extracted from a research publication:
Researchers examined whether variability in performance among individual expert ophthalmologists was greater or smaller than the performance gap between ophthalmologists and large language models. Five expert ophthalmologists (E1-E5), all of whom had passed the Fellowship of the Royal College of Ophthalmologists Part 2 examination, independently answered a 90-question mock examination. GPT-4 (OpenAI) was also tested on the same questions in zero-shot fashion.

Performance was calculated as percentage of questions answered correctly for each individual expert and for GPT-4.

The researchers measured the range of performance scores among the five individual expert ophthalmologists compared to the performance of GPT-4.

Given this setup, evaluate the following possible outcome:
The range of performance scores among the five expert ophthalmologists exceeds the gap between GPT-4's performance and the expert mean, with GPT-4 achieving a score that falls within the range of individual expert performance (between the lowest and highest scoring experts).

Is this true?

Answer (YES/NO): YES